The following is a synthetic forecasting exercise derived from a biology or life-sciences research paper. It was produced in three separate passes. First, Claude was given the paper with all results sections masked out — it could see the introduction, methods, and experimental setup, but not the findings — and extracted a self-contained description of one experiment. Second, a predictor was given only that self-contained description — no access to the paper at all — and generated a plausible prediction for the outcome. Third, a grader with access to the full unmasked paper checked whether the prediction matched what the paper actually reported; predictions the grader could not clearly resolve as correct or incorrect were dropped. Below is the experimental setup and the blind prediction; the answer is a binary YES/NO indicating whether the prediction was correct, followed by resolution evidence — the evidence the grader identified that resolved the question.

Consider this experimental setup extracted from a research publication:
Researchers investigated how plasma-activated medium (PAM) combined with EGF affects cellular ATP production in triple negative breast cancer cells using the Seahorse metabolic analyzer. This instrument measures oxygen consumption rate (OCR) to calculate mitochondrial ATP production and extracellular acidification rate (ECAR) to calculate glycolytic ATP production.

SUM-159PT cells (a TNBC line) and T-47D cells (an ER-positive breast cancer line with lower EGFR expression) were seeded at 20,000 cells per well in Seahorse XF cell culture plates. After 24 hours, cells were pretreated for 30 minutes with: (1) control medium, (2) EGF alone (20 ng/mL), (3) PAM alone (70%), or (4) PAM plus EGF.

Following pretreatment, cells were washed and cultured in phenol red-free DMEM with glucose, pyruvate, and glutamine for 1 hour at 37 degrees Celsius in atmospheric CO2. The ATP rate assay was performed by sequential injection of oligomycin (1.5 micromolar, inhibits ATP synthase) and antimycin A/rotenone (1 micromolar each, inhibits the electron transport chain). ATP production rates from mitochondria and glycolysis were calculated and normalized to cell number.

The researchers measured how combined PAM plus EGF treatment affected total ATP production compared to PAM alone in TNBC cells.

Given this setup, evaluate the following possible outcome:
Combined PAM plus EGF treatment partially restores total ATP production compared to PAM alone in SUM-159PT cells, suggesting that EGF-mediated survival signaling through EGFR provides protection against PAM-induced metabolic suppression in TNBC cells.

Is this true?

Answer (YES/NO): NO